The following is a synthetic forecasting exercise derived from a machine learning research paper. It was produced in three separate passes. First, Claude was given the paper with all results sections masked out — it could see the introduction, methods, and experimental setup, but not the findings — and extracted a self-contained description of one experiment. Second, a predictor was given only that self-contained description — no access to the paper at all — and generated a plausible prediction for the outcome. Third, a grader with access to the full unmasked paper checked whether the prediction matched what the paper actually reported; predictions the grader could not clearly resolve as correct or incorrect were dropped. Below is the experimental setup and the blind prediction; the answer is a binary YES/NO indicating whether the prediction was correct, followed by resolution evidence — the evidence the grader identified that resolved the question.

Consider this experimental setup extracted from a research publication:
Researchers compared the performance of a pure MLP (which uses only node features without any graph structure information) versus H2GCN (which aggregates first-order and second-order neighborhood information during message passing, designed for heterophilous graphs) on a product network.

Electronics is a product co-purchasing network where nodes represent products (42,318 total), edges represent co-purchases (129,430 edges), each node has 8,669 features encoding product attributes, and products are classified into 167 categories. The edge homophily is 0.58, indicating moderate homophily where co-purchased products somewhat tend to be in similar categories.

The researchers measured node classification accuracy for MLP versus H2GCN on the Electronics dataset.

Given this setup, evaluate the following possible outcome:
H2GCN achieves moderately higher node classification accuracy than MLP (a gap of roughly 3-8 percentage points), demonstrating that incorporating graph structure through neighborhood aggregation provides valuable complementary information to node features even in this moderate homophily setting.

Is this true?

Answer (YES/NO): NO